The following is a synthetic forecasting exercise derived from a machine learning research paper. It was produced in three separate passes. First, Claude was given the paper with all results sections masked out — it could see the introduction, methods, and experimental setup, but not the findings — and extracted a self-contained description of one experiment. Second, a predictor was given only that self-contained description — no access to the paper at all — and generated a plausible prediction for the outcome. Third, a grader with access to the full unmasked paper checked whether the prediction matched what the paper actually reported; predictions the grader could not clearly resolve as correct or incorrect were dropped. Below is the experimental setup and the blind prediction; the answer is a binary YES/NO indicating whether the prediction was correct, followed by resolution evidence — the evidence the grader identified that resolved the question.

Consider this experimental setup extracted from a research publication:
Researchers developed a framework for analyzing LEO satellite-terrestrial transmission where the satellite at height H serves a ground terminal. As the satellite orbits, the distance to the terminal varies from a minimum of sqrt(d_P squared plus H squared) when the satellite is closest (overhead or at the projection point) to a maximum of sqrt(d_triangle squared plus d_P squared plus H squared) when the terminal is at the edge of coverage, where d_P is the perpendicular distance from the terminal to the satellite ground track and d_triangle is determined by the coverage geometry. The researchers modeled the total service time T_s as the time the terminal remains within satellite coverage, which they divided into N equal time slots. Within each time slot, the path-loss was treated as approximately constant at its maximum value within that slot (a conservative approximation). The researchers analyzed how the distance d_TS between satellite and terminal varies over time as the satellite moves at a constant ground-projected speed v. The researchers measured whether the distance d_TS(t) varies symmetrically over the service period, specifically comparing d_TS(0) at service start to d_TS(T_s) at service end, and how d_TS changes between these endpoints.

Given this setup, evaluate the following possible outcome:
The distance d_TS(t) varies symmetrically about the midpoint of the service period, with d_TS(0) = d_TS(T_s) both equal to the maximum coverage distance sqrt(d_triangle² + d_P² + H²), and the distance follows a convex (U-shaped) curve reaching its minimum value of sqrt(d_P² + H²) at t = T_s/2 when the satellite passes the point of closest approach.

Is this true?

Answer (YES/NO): YES